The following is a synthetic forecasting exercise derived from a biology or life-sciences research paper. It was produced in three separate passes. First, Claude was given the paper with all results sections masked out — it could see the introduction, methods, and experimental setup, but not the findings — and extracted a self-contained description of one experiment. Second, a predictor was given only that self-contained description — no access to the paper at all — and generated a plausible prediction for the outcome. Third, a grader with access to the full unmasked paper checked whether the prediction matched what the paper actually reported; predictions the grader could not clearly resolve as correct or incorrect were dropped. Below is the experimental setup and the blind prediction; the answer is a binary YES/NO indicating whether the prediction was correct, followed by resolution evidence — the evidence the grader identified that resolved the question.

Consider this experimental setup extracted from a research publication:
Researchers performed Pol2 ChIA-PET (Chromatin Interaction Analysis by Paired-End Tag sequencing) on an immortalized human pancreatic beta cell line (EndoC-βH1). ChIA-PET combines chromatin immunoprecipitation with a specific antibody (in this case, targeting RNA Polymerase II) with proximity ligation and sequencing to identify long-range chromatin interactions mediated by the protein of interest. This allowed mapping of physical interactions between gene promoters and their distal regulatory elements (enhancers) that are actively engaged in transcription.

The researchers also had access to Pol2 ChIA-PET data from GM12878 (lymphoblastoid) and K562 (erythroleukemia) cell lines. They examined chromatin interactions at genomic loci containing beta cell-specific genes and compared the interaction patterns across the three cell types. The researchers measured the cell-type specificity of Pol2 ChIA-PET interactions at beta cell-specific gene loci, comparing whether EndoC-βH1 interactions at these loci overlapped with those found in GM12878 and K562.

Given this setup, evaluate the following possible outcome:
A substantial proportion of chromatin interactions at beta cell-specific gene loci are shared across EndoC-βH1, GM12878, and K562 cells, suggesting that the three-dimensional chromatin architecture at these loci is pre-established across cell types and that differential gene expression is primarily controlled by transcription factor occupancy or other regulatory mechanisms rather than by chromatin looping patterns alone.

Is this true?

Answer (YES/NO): NO